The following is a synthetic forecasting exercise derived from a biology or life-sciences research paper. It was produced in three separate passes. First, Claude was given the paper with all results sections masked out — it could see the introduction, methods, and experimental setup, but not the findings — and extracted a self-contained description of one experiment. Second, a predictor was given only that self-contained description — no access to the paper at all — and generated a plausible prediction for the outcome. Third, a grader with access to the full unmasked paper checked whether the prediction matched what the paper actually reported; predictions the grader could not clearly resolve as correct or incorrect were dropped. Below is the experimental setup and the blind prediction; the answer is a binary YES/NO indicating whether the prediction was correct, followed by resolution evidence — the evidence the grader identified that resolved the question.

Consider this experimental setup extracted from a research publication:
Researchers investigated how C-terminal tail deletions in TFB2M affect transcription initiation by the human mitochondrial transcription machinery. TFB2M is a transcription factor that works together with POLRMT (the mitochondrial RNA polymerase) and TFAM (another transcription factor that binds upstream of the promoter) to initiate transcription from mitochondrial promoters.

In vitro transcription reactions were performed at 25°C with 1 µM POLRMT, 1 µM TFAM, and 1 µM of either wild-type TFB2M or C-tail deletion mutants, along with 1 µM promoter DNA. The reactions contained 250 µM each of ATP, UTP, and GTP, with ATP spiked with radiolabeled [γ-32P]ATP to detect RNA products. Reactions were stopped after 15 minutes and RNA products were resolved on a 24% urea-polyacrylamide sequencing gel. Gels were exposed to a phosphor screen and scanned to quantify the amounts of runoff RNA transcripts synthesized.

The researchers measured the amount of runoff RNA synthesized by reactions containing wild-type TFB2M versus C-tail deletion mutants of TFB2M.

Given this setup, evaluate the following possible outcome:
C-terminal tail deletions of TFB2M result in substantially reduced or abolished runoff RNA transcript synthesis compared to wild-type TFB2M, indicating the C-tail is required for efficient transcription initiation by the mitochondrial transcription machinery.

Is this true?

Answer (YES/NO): YES